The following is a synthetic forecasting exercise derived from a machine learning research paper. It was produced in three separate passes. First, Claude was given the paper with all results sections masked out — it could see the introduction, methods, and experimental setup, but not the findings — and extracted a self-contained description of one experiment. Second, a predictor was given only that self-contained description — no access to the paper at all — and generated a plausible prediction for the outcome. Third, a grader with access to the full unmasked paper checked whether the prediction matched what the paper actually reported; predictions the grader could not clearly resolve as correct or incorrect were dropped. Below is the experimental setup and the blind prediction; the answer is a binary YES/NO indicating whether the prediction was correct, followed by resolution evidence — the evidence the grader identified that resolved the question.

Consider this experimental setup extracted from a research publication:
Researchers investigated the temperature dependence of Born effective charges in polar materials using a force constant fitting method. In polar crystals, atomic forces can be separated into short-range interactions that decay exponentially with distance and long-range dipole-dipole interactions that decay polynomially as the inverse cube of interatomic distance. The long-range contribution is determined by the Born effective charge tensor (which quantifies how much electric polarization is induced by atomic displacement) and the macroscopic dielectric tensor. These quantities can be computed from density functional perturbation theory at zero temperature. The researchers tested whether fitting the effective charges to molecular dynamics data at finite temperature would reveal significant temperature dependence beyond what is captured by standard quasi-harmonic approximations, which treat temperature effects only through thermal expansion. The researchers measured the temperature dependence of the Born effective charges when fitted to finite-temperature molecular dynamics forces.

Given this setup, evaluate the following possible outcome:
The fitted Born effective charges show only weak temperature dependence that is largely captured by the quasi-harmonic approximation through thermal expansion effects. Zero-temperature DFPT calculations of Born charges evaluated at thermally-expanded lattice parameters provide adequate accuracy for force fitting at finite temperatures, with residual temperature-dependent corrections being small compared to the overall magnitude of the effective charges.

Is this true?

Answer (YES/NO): YES